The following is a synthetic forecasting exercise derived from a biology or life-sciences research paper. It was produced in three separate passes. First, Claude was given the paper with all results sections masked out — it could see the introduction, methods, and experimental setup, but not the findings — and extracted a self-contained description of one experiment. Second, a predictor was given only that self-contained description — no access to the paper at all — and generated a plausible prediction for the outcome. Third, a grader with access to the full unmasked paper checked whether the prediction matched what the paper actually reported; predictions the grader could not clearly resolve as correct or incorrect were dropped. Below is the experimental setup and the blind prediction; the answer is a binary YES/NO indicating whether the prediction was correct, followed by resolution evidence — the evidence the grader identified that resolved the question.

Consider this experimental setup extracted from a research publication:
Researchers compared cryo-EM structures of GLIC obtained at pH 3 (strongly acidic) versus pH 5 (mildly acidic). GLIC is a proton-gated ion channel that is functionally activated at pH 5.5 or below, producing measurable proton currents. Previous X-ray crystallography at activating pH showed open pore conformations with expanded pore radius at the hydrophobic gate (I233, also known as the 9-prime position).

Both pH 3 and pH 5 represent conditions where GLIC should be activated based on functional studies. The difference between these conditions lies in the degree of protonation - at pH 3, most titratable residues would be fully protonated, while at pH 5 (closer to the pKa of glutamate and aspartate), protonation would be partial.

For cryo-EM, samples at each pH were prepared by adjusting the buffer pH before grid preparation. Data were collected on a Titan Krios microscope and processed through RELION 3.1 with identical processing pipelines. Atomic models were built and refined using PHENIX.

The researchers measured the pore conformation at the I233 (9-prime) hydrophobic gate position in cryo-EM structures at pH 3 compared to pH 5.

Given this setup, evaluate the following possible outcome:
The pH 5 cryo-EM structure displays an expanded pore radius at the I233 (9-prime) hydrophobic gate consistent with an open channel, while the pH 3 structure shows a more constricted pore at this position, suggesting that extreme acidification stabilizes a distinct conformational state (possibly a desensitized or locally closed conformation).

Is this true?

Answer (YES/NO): NO